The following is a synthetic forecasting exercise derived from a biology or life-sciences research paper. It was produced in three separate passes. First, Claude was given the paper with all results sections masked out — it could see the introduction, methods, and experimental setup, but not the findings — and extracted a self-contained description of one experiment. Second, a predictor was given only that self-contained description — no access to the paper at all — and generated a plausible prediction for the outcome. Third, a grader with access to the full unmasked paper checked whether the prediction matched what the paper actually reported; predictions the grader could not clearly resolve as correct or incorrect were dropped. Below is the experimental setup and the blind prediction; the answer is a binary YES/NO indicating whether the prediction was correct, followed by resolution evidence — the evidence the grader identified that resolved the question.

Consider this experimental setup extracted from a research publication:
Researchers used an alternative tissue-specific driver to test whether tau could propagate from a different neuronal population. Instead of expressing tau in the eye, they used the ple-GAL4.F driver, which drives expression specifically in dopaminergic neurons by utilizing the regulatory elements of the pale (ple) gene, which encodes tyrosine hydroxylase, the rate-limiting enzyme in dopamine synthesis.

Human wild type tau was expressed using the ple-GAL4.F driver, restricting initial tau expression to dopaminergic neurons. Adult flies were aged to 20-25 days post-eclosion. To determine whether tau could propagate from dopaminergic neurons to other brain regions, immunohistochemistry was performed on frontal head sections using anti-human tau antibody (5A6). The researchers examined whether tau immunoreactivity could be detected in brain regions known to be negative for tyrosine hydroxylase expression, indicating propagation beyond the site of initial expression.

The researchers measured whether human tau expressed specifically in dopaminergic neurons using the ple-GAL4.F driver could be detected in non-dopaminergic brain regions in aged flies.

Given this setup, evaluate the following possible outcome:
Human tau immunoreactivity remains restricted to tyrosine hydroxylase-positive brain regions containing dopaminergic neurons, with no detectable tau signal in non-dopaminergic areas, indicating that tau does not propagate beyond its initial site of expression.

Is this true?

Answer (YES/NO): NO